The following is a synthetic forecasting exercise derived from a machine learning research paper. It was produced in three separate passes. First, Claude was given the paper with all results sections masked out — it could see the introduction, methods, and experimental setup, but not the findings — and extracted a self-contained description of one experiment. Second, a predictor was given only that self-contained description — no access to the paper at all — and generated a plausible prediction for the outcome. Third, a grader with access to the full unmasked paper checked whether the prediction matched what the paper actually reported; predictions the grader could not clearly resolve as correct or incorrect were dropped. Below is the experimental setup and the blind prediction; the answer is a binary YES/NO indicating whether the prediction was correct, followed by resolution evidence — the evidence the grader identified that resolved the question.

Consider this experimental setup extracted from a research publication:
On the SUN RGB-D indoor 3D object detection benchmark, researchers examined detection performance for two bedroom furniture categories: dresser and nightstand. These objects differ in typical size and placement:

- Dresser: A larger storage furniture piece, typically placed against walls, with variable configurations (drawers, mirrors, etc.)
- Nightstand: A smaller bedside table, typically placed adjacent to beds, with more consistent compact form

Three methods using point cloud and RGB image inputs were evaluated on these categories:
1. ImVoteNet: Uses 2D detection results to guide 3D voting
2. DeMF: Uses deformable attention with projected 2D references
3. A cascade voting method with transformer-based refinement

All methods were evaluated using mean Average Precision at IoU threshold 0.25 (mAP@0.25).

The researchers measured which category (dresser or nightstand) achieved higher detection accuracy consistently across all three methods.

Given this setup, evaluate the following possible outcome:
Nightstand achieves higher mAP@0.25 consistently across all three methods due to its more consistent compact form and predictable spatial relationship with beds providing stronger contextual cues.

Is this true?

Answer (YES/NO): YES